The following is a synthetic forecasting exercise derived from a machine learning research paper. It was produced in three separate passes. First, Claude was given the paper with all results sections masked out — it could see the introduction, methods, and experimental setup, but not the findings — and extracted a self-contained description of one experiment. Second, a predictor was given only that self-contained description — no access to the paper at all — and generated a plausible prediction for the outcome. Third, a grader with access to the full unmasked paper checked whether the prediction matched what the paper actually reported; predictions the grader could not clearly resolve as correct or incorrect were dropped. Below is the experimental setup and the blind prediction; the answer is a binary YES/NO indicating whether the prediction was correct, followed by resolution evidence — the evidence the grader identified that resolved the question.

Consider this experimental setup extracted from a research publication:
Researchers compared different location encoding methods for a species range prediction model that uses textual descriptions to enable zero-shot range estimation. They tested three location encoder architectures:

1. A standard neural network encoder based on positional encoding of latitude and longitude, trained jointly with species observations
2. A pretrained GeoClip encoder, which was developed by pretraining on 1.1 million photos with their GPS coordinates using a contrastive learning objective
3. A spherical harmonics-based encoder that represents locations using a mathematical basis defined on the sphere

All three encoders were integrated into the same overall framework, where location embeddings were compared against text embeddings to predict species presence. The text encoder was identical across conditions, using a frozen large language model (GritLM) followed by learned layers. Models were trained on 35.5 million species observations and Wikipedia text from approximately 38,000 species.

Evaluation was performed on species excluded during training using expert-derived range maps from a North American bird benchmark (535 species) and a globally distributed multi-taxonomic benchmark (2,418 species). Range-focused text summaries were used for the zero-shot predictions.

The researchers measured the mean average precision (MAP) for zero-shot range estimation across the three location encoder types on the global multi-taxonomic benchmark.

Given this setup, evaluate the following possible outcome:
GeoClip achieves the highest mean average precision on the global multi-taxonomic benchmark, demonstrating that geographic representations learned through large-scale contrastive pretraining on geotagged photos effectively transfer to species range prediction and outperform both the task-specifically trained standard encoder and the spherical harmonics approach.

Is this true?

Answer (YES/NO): NO